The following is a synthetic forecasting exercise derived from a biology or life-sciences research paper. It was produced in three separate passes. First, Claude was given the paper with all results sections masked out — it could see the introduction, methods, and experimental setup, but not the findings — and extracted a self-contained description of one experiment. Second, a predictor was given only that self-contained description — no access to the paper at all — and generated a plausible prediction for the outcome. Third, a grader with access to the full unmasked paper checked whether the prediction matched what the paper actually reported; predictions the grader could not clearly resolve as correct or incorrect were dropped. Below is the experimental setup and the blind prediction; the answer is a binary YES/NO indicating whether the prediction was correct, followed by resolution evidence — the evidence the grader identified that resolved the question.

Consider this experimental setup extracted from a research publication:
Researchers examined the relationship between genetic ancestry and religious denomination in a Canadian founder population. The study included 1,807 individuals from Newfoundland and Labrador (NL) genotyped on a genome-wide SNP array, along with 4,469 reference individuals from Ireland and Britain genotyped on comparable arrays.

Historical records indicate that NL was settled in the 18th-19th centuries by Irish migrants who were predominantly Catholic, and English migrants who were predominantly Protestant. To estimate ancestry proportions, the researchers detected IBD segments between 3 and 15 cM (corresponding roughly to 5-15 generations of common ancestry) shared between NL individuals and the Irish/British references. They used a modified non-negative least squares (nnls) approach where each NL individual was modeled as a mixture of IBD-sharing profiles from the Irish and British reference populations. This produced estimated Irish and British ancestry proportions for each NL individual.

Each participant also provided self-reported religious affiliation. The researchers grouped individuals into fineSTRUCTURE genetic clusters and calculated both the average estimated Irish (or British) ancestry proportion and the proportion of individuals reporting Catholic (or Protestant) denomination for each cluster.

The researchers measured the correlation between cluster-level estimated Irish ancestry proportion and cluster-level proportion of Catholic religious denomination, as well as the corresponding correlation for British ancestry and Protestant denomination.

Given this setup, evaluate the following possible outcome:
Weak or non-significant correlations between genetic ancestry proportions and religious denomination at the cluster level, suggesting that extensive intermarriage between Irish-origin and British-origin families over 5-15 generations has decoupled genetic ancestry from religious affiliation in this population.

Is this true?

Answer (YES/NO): NO